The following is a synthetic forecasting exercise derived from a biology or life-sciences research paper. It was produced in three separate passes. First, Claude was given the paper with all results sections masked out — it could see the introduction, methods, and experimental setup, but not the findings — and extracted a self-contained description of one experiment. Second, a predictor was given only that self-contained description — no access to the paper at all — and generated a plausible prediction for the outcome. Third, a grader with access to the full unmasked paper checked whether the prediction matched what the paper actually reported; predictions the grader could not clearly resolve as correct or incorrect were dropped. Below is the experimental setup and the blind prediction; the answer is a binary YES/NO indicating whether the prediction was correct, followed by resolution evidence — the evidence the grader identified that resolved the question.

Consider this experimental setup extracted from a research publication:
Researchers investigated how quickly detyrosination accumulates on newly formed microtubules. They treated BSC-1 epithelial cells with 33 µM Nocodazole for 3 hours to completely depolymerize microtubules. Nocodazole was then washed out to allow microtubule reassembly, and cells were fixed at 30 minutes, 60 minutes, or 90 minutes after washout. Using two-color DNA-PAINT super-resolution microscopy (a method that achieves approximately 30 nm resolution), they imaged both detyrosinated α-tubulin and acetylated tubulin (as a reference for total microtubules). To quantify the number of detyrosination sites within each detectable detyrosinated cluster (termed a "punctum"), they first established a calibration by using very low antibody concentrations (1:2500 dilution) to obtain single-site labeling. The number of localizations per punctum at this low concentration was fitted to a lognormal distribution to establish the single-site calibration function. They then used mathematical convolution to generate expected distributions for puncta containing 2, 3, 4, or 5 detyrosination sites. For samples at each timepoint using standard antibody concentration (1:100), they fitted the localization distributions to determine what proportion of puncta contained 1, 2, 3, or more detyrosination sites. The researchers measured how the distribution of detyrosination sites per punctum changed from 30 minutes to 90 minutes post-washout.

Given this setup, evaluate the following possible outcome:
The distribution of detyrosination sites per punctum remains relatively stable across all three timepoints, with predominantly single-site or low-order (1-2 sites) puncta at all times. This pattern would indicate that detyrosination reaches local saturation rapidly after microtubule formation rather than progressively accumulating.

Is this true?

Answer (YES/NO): NO